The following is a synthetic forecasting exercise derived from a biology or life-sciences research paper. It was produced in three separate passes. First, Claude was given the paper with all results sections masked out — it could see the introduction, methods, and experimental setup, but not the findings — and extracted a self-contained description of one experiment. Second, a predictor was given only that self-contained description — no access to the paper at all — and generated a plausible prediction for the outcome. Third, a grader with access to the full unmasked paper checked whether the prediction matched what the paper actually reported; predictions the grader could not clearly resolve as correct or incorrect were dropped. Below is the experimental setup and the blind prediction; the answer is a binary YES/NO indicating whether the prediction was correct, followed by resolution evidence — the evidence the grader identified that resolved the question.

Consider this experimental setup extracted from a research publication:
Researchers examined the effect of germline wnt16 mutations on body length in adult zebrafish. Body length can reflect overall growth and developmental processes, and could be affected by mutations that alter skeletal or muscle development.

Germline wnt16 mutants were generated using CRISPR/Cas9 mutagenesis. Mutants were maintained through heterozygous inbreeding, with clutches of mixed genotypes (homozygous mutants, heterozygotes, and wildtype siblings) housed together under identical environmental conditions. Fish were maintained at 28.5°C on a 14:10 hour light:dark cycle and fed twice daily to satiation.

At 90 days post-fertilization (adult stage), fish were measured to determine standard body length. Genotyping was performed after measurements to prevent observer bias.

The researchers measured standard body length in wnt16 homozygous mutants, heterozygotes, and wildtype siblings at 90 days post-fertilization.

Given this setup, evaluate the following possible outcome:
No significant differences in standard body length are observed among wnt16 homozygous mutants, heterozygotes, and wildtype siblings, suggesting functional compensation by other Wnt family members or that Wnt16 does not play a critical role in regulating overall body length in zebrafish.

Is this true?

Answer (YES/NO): NO